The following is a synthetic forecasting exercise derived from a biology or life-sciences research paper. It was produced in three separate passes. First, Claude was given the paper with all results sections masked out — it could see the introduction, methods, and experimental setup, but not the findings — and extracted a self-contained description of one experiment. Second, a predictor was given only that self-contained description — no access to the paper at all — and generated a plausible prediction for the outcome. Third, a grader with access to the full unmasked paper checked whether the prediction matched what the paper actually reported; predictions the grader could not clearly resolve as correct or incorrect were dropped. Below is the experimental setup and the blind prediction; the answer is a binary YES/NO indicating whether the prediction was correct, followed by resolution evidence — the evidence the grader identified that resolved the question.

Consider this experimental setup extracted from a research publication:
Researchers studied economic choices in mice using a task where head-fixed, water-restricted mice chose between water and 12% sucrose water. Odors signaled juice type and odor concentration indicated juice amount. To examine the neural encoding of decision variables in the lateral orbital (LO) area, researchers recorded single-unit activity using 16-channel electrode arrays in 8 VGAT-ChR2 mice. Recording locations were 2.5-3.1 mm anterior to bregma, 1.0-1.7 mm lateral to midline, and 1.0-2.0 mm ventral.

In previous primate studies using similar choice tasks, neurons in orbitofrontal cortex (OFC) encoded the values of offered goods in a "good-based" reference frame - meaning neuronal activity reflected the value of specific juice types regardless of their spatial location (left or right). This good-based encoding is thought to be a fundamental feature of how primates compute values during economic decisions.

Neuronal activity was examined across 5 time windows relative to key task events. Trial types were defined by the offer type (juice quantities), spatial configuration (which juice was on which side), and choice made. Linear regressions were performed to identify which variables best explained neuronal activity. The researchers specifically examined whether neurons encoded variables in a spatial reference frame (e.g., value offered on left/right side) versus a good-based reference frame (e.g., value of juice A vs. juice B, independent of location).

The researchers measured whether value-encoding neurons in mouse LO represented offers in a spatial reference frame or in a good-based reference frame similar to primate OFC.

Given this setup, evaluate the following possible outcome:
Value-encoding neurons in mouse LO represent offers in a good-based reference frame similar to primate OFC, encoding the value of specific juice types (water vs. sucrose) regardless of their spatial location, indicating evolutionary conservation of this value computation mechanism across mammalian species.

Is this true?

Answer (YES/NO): NO